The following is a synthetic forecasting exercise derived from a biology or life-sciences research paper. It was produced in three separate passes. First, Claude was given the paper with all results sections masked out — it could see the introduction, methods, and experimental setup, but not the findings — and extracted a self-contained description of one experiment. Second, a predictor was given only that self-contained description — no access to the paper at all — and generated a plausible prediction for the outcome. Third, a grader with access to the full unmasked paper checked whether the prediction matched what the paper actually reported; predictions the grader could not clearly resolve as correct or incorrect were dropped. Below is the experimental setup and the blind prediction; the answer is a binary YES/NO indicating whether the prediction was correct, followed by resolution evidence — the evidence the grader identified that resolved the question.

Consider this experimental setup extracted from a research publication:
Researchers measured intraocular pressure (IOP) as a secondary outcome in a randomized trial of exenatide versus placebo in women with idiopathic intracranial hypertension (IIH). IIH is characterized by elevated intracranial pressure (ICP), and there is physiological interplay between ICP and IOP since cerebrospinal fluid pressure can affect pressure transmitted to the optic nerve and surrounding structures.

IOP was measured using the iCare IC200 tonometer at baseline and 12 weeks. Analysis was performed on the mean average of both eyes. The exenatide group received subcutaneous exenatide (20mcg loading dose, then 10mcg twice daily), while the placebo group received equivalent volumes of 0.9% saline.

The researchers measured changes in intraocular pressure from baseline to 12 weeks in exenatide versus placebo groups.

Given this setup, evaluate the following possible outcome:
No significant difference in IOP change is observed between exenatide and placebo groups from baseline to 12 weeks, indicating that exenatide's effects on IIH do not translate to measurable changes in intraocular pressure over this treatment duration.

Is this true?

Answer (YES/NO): YES